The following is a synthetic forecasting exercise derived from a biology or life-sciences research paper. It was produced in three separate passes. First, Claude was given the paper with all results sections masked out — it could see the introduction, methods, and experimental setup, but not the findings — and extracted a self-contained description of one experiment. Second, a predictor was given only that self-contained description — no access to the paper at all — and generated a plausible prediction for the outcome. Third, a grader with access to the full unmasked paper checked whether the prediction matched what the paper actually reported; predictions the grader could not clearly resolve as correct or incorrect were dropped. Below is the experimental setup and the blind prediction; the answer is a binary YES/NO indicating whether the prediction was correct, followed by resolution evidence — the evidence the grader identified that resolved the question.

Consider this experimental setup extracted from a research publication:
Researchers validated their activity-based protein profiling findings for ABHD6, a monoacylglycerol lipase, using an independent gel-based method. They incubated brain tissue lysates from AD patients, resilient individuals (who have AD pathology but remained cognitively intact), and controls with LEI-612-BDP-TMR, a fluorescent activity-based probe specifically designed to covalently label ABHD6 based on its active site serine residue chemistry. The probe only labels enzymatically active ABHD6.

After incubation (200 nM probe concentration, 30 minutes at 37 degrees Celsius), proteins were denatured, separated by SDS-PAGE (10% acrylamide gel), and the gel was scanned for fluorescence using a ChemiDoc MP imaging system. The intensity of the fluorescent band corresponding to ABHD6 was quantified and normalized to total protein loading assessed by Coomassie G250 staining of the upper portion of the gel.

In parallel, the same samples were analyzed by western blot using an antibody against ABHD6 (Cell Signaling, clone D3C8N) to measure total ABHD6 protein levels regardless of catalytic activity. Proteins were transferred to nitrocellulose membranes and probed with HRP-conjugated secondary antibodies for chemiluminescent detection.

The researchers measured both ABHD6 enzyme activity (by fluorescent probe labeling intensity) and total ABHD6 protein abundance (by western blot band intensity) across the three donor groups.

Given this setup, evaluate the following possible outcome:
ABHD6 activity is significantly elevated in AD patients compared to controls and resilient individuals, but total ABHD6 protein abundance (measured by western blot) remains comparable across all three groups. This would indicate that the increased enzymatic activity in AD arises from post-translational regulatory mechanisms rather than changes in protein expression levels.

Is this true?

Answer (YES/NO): NO